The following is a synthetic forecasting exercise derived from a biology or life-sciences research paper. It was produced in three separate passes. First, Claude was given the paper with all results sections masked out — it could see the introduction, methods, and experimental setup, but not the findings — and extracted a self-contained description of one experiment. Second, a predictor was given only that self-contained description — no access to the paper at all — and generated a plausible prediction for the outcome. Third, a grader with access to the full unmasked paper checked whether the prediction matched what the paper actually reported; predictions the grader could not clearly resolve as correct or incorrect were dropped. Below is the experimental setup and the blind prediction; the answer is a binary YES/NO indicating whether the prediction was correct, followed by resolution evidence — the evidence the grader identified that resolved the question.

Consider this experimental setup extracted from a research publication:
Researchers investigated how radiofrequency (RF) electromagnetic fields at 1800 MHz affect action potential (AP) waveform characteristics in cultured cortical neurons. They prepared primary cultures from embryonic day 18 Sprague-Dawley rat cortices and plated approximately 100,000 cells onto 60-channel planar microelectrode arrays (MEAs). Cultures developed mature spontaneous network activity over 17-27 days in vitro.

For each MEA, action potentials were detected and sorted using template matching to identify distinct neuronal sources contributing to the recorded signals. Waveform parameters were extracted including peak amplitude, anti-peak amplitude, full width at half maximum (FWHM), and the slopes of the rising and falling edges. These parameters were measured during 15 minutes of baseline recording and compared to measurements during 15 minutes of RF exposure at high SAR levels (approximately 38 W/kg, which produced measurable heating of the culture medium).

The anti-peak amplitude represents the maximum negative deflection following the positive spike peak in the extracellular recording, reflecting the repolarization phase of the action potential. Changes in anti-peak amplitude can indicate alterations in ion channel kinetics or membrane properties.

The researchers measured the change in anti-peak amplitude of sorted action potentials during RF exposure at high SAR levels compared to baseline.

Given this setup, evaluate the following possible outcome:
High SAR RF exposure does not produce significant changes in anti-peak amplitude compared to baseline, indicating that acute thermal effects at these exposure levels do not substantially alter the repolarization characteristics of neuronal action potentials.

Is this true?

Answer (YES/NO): YES